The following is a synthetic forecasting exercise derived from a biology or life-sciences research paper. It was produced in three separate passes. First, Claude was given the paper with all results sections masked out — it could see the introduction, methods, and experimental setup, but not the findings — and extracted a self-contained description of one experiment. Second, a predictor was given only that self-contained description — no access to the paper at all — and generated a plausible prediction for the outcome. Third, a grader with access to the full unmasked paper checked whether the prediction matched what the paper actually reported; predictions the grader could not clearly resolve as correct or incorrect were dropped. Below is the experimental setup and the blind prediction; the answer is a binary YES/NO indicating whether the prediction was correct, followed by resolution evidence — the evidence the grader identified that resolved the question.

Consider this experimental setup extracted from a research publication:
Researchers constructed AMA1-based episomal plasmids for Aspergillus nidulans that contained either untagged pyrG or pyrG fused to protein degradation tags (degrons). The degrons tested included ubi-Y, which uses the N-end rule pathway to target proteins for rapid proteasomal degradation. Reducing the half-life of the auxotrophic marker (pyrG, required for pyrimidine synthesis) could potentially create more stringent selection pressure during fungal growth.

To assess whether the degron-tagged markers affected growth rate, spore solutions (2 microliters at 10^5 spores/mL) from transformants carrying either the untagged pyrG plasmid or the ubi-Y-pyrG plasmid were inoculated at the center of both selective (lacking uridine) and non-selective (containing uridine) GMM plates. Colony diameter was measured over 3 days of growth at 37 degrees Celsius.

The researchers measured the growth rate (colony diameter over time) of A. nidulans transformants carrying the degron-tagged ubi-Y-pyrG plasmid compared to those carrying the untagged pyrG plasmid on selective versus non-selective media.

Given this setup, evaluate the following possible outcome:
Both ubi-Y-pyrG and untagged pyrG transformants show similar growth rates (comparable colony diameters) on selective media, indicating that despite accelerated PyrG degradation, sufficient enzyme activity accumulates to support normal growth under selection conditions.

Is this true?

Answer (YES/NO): NO